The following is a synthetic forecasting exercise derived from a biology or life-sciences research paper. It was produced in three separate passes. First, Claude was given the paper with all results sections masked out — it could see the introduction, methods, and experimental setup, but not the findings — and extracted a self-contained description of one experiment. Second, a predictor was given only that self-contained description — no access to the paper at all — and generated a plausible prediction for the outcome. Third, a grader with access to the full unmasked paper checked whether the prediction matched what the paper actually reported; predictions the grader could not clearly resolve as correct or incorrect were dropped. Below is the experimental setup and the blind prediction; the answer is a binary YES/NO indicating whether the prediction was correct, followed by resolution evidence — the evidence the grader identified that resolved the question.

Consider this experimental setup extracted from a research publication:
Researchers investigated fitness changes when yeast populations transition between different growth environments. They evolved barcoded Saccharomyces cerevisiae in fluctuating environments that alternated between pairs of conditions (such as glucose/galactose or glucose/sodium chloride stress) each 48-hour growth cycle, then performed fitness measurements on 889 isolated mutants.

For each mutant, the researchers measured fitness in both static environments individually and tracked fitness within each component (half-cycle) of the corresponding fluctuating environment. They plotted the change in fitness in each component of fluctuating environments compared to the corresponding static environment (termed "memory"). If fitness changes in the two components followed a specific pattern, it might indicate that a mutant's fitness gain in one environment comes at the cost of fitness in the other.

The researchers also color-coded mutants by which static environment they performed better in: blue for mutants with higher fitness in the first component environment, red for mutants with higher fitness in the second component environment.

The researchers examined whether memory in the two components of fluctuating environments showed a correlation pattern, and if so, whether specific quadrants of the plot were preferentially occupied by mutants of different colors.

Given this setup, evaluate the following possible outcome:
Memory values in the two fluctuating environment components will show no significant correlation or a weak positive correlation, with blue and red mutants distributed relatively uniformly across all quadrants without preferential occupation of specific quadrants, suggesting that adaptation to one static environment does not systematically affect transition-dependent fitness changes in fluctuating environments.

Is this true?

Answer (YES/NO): NO